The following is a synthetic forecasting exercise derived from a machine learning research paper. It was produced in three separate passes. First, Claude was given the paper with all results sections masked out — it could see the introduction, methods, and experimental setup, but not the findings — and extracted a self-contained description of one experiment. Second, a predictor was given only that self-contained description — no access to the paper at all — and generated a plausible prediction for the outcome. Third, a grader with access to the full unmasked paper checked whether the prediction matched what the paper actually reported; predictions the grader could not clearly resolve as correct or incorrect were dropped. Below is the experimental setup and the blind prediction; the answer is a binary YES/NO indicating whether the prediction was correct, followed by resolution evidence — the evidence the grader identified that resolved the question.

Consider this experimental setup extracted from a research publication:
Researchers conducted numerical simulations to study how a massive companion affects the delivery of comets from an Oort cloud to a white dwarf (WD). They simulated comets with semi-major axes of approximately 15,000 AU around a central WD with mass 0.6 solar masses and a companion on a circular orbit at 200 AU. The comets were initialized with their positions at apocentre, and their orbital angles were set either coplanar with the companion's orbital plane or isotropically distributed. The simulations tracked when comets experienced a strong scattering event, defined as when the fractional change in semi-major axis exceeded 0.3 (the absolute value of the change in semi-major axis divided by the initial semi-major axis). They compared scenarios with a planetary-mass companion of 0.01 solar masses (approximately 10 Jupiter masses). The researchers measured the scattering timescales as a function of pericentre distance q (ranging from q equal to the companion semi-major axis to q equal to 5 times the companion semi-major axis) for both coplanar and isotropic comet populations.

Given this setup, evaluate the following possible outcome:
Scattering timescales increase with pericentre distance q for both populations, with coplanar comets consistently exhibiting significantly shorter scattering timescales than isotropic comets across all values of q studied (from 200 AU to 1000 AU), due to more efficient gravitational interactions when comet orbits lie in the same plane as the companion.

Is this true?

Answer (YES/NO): NO